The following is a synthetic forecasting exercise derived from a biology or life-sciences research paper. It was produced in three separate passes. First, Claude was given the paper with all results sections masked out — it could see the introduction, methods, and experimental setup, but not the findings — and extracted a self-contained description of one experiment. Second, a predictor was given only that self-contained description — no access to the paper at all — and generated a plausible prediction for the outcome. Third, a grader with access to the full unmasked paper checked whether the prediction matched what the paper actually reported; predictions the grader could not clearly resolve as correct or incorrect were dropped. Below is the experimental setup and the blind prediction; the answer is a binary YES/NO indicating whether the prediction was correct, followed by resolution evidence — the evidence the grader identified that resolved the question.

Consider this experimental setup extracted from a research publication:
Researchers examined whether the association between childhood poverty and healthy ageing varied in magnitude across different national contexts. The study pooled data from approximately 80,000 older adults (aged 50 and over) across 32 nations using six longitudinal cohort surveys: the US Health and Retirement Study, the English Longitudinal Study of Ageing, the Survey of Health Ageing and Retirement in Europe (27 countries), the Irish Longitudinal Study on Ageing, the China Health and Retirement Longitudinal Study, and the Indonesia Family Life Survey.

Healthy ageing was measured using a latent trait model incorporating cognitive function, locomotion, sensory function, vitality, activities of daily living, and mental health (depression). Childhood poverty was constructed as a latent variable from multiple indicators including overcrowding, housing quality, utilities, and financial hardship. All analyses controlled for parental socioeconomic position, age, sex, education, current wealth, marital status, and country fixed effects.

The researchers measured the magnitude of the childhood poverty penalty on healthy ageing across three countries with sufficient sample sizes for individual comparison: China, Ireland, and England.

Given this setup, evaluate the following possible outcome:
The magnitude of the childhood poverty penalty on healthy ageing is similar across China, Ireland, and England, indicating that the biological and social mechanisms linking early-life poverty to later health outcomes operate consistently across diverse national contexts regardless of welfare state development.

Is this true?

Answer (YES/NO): NO